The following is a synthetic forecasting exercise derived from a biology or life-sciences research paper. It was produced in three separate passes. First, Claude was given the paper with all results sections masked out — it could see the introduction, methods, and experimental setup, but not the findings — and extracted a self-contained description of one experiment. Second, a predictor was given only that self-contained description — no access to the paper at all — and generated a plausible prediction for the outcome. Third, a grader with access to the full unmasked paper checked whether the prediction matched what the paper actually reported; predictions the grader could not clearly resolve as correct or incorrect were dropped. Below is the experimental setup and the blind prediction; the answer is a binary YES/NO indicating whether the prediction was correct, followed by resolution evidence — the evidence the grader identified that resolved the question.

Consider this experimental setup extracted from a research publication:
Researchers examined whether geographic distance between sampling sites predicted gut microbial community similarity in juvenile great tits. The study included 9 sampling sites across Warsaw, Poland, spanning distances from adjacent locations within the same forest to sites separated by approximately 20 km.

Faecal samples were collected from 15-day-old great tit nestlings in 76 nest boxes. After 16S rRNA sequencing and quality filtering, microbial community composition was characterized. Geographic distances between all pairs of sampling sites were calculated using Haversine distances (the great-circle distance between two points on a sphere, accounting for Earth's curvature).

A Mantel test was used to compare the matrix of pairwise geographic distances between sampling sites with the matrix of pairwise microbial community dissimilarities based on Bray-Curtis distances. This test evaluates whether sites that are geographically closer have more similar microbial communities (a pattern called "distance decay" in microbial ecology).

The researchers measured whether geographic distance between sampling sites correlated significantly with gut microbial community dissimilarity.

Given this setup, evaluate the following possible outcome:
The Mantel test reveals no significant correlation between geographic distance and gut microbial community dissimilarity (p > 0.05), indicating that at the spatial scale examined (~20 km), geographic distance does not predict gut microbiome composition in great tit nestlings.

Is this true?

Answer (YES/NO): NO